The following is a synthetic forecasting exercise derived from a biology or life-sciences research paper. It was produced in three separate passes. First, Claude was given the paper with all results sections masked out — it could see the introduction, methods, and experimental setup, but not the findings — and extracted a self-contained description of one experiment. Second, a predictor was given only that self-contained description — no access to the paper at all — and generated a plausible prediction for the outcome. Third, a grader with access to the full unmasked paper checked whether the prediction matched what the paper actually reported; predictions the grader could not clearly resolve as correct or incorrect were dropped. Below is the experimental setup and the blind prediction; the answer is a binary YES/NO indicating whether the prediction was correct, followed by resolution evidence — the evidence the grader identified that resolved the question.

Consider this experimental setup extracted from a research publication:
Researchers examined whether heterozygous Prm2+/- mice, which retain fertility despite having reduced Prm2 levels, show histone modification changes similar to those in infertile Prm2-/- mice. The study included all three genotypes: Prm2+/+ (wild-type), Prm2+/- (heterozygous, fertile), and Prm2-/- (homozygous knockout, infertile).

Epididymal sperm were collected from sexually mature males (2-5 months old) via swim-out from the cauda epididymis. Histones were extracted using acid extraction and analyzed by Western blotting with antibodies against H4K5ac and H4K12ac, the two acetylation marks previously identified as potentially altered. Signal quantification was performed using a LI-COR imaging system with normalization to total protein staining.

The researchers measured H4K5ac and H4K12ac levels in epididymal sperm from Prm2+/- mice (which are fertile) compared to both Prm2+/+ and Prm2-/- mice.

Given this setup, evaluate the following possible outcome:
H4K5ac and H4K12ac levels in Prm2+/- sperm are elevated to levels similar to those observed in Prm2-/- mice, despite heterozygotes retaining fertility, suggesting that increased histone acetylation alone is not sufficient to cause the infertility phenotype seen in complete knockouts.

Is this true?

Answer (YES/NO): NO